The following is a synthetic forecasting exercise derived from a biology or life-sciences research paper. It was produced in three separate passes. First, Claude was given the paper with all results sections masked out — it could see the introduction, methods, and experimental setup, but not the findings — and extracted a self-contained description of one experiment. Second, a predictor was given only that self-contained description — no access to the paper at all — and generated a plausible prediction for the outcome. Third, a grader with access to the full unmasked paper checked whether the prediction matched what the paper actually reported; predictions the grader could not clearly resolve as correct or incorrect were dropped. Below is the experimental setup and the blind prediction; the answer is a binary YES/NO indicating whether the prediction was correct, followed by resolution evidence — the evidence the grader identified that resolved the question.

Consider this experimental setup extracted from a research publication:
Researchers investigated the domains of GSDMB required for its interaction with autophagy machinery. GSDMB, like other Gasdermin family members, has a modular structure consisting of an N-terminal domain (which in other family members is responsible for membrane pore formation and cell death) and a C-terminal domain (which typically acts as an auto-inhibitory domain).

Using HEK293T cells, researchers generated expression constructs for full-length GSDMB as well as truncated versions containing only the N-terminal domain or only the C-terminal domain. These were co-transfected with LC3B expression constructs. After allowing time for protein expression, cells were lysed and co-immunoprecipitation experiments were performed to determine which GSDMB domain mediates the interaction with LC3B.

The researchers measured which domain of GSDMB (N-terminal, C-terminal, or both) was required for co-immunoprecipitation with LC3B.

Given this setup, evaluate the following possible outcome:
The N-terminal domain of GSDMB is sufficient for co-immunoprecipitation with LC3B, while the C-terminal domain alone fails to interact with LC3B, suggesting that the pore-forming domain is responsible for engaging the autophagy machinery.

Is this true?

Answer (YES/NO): NO